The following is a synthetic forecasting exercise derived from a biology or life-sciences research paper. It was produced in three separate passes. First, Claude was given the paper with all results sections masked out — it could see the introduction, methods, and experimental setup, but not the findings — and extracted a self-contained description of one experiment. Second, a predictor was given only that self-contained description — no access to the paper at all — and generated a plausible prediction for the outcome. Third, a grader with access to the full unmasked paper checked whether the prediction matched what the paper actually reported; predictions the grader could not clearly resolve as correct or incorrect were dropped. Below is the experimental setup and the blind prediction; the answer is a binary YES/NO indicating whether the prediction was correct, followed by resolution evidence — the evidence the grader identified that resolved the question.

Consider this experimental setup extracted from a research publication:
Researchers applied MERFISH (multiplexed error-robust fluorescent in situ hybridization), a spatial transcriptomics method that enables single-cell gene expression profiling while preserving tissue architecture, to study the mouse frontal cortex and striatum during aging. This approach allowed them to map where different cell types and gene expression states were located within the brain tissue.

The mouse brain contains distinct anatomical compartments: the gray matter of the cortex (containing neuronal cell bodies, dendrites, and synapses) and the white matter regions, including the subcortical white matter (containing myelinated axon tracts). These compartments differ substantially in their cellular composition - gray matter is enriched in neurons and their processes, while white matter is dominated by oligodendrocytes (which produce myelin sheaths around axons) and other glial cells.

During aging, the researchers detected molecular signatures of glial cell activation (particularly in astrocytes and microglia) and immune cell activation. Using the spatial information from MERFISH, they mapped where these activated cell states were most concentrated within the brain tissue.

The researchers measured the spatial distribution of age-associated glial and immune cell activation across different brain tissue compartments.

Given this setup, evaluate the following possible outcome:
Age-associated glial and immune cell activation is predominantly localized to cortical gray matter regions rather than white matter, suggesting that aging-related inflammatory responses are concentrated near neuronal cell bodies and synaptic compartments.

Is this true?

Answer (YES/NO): NO